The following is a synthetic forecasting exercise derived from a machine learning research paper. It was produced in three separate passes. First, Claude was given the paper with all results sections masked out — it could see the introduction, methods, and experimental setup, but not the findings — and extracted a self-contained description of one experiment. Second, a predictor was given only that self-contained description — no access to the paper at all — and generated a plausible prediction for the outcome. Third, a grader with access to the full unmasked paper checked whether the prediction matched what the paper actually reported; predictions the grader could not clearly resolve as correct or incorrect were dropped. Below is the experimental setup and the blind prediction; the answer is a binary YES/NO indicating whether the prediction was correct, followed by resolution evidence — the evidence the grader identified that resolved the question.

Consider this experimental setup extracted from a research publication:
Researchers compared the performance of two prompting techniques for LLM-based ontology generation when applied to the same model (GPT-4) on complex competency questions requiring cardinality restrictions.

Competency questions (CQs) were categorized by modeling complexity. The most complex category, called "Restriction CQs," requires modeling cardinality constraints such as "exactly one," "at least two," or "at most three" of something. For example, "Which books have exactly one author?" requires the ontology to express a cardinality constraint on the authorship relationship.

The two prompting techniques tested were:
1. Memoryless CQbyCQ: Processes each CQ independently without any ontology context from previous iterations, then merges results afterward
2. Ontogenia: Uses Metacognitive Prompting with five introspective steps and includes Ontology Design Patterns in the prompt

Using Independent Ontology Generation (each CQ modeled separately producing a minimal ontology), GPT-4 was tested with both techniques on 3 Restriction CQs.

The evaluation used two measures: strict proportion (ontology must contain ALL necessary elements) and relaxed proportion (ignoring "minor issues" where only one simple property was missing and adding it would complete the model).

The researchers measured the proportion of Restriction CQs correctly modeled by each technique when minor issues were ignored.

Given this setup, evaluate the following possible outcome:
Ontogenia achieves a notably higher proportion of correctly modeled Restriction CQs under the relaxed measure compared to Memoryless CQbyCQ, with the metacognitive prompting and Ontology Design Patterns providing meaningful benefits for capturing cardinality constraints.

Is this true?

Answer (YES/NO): NO